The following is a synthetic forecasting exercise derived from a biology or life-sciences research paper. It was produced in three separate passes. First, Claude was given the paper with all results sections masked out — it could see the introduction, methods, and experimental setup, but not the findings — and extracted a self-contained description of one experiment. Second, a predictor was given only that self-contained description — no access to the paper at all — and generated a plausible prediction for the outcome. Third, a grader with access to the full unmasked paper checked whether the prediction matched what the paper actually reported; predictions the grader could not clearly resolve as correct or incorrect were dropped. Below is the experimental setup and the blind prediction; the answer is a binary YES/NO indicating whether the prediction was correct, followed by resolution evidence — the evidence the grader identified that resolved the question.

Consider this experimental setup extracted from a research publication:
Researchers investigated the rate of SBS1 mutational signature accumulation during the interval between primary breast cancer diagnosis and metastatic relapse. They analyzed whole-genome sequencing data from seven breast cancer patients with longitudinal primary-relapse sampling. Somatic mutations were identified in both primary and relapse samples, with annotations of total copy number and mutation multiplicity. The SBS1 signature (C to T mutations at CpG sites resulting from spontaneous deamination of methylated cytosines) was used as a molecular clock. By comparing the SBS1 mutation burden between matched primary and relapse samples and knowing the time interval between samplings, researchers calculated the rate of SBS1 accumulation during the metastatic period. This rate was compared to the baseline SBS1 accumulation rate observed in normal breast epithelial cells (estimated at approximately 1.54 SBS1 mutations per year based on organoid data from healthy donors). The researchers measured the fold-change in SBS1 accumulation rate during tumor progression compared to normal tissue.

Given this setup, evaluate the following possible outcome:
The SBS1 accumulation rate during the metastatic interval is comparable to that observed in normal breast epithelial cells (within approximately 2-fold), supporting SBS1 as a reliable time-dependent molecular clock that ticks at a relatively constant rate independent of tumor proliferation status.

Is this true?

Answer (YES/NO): NO